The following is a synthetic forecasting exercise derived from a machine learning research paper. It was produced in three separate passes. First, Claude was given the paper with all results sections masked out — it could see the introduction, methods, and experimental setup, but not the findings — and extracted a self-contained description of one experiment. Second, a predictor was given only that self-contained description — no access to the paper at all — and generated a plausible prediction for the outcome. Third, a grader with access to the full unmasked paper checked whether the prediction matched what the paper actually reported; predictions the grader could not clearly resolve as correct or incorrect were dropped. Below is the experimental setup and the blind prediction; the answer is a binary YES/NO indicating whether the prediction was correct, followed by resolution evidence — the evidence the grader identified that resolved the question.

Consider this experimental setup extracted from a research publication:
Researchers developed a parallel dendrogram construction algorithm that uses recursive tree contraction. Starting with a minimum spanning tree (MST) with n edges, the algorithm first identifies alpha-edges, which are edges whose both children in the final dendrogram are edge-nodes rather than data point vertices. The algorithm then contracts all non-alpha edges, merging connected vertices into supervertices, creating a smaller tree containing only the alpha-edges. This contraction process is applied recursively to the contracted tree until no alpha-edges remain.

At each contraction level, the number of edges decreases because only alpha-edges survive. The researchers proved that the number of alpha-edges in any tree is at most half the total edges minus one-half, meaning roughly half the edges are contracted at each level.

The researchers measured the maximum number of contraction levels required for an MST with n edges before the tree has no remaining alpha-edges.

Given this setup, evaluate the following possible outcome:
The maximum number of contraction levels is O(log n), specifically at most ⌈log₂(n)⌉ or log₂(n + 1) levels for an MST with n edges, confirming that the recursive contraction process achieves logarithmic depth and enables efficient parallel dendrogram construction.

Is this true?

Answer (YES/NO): YES